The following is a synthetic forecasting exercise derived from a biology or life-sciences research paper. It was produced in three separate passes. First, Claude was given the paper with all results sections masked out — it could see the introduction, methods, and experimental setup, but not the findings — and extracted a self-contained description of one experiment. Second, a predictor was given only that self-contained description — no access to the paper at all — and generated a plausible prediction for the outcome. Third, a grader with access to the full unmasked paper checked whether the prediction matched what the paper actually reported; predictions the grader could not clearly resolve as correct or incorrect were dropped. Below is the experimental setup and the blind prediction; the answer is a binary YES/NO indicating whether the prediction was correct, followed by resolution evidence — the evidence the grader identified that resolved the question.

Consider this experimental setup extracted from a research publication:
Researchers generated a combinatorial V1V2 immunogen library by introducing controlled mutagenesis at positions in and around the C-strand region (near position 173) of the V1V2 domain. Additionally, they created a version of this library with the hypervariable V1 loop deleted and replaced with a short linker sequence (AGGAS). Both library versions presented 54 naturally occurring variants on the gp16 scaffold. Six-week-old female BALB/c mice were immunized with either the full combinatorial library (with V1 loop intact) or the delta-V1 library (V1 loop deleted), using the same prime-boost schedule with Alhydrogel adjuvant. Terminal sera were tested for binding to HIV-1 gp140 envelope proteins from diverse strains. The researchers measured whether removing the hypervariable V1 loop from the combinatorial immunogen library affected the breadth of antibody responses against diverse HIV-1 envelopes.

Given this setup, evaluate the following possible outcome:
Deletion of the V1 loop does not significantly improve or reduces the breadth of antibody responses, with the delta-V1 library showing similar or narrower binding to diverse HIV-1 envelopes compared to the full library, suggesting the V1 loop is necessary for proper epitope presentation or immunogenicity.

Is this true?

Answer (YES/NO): NO